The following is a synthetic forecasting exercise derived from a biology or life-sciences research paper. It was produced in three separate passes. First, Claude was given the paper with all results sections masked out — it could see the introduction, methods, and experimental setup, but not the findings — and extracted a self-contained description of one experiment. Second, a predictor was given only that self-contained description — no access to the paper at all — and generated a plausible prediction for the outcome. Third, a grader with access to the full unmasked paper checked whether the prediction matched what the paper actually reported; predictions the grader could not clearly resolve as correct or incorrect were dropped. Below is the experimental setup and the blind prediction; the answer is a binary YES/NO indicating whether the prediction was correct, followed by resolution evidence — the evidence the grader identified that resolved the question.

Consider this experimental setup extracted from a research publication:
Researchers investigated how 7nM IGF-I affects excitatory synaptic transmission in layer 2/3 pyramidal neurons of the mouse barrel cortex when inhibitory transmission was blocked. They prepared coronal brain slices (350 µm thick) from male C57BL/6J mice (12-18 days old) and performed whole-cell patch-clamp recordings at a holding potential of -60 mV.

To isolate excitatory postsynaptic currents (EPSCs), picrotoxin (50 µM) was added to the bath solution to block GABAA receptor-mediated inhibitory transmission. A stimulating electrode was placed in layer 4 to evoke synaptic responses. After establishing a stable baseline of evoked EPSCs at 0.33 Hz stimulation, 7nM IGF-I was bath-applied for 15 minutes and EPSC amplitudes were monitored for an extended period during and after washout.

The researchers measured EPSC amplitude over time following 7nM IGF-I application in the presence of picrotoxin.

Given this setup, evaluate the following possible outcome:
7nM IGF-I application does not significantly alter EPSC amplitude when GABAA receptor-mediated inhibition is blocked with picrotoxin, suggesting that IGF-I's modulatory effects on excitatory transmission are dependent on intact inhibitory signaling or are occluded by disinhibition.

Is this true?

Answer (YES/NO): NO